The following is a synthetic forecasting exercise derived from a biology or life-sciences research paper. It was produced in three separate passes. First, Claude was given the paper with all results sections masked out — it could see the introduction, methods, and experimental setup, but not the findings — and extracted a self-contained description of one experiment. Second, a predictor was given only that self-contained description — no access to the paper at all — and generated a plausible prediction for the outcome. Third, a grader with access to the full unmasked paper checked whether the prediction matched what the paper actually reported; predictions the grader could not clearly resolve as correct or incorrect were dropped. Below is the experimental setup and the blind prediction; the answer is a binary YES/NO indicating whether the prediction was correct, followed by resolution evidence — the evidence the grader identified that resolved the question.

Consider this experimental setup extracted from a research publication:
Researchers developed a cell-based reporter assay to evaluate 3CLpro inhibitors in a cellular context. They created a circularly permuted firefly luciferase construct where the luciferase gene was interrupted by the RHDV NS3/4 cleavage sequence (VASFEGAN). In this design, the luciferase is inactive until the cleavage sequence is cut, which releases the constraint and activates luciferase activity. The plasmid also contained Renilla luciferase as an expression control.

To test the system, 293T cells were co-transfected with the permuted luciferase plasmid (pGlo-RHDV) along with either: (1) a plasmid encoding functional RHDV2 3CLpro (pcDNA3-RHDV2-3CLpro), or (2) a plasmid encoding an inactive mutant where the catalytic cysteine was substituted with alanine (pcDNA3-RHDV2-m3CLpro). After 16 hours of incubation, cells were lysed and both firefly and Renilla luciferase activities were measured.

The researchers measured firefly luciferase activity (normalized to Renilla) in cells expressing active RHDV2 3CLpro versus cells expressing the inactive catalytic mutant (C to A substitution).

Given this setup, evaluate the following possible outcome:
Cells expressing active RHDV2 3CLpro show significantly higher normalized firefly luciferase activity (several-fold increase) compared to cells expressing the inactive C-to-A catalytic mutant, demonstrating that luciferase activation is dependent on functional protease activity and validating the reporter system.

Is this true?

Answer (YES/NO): YES